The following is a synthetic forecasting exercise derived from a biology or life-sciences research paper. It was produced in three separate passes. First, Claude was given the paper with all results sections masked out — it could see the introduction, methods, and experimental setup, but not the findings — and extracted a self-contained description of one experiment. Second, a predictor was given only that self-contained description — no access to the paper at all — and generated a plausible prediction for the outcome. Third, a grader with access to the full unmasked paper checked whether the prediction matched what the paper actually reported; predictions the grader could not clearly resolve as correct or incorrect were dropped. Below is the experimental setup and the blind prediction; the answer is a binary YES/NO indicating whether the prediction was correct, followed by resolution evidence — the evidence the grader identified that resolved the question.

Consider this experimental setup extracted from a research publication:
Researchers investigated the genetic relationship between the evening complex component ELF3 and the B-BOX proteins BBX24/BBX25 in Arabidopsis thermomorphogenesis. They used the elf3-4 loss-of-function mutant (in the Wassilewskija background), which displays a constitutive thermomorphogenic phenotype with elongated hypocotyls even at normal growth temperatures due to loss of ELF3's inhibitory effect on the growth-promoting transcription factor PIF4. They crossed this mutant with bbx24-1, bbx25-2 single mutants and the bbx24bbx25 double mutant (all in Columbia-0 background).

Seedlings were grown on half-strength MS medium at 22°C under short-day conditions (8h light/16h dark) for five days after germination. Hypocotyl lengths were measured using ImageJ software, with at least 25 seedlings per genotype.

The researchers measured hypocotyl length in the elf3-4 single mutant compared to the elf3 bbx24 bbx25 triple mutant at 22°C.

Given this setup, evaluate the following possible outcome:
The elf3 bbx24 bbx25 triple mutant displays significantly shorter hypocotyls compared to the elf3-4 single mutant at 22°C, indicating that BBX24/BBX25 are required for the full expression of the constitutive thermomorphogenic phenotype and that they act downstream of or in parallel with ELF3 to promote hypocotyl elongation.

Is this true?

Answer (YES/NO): YES